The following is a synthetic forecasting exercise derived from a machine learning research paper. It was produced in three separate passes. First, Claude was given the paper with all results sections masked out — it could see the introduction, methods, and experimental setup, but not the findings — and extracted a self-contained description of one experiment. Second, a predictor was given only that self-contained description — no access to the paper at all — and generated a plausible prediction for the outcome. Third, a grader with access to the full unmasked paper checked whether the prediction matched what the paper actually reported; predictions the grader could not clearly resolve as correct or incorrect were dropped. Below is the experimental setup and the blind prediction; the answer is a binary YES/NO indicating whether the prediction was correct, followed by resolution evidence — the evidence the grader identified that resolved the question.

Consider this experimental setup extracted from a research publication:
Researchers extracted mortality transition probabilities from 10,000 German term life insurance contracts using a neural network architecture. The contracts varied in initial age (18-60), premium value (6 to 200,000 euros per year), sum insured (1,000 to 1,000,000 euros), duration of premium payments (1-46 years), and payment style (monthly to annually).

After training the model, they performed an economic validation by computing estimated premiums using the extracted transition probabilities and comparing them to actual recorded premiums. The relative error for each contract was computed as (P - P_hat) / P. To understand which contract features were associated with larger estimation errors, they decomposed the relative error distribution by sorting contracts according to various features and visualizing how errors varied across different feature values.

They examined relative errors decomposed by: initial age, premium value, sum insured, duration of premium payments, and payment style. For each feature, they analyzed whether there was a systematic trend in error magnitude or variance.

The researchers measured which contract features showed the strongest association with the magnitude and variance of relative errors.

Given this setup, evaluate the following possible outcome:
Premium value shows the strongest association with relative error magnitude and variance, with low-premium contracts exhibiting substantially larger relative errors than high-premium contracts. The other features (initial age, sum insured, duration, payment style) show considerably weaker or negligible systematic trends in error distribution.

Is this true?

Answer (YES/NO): NO